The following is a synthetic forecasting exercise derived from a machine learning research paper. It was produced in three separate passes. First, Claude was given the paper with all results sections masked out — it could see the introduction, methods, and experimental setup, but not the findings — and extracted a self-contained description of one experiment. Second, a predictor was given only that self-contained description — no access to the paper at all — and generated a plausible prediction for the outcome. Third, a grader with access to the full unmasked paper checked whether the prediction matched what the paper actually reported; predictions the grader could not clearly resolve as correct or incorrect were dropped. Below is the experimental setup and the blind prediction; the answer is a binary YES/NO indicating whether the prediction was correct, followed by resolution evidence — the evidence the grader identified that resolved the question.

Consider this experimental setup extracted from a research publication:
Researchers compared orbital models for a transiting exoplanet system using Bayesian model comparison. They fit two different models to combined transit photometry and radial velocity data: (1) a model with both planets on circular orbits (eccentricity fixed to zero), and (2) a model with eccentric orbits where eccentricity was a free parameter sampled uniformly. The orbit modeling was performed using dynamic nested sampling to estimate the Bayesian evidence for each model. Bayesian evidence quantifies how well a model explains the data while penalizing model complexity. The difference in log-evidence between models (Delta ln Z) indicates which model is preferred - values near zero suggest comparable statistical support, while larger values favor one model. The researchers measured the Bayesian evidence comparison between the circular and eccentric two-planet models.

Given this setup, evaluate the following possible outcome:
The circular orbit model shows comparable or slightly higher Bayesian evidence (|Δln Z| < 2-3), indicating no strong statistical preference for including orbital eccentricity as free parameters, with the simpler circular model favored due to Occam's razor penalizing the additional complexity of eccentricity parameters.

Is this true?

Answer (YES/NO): YES